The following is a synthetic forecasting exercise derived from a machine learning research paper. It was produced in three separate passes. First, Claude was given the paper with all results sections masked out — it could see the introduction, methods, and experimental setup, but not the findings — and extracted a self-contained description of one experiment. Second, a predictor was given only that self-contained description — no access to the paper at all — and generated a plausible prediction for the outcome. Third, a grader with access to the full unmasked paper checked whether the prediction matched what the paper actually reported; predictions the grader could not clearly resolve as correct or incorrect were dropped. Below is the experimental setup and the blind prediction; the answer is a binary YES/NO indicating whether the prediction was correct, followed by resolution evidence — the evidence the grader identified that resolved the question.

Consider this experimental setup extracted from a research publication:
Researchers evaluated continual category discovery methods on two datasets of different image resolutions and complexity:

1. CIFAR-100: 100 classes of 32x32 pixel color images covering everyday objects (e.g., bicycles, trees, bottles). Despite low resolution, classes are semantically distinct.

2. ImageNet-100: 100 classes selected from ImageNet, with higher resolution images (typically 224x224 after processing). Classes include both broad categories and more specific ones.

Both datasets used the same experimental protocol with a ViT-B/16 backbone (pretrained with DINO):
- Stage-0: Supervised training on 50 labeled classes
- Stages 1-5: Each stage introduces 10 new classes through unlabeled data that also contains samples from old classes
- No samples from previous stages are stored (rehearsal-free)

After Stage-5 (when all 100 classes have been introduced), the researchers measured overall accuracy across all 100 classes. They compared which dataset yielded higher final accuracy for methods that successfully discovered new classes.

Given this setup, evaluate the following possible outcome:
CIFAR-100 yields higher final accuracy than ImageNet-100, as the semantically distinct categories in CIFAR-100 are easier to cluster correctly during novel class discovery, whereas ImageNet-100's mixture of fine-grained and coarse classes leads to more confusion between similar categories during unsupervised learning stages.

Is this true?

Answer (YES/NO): NO